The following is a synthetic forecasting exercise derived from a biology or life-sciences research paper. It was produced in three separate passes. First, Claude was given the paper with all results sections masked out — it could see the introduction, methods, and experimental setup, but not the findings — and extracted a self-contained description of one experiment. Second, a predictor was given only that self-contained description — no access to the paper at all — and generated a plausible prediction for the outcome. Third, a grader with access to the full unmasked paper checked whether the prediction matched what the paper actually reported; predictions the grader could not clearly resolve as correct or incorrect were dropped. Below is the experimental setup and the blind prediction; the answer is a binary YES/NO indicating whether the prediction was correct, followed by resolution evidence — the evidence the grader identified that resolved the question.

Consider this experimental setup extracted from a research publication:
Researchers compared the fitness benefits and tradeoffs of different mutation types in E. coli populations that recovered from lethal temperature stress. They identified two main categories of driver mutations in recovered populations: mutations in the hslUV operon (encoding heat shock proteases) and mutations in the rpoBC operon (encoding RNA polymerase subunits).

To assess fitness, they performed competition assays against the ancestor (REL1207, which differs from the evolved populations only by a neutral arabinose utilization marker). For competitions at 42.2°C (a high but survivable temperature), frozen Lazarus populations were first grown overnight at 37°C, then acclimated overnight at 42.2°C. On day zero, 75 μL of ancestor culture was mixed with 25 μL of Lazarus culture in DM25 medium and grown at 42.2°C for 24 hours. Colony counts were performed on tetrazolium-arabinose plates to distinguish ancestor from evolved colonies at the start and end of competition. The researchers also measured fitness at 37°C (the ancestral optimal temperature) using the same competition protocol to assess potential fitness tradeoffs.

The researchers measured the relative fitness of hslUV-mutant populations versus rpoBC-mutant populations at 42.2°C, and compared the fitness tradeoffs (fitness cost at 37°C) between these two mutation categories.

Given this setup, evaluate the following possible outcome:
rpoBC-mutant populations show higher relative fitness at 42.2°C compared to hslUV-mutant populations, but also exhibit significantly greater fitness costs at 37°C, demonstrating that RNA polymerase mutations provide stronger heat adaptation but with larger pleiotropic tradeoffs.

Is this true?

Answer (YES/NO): NO